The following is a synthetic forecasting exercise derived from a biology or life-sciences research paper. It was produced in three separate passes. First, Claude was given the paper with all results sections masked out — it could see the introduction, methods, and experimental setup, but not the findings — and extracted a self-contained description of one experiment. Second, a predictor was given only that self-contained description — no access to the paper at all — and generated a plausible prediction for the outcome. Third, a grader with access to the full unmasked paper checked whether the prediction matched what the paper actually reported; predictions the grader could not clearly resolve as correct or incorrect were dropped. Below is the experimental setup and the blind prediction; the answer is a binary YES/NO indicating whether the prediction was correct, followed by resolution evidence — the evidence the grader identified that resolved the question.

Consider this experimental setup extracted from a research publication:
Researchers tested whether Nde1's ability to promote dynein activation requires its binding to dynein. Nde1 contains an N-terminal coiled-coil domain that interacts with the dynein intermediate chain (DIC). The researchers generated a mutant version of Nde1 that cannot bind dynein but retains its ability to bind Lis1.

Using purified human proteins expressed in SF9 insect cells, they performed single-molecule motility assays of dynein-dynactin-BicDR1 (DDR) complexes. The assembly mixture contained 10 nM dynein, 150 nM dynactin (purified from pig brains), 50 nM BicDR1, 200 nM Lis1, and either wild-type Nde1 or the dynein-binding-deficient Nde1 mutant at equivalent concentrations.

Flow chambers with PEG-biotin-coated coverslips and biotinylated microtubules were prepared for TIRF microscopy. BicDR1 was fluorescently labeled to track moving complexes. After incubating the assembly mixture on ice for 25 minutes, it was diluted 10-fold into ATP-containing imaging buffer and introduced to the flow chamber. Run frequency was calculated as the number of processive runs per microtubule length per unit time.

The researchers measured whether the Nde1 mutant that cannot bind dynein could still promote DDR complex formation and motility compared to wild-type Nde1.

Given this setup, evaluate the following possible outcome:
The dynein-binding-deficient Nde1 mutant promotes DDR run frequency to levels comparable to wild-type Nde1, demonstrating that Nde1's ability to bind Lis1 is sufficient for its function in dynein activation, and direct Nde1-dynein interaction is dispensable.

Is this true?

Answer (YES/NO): NO